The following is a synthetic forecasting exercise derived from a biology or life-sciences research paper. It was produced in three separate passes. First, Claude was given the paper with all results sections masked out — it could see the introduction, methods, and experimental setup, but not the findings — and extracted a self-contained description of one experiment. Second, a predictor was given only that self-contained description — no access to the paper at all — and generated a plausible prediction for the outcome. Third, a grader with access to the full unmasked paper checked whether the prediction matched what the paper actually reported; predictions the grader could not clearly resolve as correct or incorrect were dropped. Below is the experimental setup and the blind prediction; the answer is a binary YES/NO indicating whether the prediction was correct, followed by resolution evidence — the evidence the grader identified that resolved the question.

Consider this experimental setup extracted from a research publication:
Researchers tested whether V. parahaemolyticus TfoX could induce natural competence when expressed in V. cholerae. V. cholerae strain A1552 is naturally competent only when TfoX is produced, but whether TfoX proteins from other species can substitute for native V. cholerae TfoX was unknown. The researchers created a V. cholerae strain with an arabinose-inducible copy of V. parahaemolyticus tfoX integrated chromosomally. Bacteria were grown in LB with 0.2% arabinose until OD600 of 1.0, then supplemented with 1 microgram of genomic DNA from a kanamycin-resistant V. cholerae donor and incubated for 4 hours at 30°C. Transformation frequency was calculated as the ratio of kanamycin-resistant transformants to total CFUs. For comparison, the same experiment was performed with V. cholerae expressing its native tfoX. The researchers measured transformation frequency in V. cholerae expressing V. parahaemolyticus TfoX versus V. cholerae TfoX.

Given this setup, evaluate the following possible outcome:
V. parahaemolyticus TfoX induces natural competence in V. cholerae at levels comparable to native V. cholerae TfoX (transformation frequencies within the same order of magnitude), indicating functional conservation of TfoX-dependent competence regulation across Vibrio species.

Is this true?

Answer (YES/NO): YES